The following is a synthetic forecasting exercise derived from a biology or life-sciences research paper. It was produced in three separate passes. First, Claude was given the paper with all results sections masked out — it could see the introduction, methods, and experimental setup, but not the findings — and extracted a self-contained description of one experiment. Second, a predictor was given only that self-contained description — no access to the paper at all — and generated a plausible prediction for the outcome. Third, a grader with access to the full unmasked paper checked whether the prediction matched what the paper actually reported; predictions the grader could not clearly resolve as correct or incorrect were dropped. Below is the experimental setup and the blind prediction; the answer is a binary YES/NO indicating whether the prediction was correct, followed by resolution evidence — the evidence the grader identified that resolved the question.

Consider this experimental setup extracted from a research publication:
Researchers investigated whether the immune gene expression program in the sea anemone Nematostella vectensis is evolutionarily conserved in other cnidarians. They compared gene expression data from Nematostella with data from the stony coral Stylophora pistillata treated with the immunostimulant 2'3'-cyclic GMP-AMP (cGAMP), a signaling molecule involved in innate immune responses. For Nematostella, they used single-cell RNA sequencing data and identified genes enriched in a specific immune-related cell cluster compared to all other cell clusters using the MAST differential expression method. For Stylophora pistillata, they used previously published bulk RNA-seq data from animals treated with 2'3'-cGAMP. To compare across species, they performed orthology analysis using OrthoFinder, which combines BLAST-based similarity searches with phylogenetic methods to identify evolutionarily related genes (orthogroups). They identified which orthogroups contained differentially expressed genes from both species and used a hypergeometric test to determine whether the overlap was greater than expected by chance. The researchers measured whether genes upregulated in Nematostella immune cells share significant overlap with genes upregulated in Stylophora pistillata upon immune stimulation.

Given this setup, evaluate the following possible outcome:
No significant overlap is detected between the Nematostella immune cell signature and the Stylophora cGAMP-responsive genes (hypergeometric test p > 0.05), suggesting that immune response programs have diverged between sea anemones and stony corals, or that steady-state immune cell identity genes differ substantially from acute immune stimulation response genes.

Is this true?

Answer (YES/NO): NO